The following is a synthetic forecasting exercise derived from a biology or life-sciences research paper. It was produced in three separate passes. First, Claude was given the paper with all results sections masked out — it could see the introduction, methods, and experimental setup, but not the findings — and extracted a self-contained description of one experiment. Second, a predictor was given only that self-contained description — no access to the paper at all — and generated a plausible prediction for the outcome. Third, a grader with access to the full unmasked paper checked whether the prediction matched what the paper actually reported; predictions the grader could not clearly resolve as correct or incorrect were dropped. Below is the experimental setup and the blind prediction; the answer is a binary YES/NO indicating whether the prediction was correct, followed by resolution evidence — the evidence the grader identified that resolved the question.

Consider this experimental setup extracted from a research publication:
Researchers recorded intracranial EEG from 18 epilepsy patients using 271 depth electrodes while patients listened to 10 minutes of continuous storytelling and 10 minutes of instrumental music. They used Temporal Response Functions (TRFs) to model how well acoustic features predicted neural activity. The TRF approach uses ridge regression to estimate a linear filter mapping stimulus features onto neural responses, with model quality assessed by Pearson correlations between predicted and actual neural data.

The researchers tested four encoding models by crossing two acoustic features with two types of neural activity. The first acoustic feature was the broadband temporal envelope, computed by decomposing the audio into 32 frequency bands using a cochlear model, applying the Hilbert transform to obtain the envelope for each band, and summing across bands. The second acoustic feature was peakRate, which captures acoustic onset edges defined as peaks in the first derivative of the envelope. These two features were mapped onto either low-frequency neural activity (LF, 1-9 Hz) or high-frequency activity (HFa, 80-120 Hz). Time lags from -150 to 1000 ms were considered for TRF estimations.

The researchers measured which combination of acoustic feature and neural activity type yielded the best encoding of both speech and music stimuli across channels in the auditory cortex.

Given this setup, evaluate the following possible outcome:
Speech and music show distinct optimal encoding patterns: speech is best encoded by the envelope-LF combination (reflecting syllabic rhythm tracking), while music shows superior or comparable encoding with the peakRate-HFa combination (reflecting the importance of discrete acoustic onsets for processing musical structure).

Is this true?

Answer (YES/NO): NO